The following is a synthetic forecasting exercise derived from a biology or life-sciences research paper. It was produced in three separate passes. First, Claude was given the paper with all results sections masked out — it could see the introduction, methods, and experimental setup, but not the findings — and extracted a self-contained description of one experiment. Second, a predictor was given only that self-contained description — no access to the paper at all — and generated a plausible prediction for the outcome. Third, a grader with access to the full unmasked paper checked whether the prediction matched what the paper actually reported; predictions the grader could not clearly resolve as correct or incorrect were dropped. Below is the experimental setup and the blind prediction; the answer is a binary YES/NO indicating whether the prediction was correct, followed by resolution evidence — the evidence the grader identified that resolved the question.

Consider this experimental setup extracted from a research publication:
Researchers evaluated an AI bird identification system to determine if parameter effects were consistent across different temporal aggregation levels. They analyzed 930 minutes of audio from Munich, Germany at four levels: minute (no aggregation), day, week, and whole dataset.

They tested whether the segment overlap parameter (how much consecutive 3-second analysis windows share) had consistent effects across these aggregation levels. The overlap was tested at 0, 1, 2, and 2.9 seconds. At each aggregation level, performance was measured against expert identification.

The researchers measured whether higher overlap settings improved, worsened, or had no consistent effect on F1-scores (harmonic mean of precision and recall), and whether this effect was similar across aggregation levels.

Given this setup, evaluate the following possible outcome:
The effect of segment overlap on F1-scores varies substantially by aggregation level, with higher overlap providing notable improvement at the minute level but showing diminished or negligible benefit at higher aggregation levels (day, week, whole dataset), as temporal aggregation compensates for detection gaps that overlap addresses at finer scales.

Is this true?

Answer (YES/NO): NO